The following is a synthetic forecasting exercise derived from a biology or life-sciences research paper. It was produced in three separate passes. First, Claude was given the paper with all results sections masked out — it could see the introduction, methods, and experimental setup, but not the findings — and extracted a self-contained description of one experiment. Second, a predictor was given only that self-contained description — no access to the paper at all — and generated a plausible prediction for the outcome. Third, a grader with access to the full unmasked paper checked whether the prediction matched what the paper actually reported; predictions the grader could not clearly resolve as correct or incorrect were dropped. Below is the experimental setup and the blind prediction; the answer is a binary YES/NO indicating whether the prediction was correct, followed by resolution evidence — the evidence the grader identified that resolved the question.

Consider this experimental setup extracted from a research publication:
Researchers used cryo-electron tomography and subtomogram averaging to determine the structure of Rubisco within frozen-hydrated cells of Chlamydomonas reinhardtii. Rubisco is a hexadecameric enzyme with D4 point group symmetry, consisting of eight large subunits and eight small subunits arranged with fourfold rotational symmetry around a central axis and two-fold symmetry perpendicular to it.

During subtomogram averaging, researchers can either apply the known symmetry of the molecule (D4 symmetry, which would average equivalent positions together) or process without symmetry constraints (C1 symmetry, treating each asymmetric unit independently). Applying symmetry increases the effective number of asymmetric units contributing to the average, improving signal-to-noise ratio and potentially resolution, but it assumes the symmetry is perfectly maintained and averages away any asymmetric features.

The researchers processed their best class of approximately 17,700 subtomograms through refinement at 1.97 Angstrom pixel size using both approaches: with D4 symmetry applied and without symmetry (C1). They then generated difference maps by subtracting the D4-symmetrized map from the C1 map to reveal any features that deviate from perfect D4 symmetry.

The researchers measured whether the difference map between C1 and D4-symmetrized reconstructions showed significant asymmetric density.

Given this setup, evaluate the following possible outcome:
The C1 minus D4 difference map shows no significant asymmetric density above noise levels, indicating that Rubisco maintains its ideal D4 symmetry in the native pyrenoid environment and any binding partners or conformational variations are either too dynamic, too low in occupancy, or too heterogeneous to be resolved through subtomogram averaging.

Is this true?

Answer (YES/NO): NO